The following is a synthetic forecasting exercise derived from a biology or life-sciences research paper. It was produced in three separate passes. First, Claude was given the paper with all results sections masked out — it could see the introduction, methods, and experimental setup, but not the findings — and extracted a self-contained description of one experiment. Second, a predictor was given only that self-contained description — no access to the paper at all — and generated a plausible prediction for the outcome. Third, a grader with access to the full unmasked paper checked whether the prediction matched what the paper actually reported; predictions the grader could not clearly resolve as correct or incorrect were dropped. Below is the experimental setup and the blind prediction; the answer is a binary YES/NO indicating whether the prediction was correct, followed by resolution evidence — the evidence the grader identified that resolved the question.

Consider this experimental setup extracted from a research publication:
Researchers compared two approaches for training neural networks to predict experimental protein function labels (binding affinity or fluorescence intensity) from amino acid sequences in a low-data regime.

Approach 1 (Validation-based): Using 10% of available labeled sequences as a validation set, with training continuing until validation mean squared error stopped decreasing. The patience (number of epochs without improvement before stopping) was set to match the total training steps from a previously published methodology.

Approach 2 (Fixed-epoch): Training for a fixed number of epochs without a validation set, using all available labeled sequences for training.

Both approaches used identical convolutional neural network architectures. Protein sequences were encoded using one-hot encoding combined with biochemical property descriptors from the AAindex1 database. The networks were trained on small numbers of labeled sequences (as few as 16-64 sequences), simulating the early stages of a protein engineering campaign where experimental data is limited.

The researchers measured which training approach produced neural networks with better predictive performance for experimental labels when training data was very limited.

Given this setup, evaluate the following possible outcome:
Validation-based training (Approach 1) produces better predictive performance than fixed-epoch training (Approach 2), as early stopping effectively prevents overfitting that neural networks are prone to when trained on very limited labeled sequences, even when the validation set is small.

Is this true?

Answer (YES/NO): YES